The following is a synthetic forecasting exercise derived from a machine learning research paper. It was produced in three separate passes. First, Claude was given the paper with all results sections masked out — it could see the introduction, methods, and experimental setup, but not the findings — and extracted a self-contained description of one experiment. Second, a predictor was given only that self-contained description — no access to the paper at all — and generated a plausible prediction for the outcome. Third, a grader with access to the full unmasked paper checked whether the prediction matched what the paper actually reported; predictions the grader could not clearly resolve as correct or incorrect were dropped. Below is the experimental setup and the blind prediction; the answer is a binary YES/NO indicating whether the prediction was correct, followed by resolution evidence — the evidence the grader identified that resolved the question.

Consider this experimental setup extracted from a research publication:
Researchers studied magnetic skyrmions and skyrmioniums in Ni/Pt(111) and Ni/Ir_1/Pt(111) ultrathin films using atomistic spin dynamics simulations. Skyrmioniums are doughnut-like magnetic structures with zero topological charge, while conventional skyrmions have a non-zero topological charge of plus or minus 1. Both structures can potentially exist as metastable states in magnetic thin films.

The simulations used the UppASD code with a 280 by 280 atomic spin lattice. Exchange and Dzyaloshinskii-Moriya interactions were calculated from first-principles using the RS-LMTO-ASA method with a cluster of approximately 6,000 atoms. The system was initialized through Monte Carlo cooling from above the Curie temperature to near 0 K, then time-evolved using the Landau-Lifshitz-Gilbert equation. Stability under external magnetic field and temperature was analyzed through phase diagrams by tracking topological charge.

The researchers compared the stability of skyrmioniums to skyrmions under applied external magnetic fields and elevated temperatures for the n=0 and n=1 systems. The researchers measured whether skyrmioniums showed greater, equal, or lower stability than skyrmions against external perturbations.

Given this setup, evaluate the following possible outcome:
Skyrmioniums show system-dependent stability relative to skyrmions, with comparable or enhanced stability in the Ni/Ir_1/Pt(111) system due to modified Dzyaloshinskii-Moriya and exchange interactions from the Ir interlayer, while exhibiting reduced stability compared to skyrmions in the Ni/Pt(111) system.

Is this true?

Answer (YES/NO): NO